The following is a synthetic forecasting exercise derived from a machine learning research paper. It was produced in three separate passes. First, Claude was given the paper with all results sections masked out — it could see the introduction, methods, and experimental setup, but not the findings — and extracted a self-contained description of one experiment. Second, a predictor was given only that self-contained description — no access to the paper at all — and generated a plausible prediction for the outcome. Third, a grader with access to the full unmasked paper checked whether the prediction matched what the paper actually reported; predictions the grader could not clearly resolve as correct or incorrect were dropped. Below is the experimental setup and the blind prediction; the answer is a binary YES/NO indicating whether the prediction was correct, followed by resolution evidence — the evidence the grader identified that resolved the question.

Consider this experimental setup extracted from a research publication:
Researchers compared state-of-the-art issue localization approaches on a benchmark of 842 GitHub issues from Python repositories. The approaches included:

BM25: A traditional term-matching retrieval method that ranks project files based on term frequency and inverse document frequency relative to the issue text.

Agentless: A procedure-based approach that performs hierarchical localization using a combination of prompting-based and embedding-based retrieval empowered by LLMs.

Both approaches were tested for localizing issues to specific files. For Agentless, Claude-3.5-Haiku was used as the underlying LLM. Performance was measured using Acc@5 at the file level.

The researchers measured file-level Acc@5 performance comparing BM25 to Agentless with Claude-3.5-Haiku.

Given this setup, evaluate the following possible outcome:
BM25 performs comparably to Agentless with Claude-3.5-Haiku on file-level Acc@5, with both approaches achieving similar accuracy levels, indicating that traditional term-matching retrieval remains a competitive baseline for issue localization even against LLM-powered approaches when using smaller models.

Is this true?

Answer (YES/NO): NO